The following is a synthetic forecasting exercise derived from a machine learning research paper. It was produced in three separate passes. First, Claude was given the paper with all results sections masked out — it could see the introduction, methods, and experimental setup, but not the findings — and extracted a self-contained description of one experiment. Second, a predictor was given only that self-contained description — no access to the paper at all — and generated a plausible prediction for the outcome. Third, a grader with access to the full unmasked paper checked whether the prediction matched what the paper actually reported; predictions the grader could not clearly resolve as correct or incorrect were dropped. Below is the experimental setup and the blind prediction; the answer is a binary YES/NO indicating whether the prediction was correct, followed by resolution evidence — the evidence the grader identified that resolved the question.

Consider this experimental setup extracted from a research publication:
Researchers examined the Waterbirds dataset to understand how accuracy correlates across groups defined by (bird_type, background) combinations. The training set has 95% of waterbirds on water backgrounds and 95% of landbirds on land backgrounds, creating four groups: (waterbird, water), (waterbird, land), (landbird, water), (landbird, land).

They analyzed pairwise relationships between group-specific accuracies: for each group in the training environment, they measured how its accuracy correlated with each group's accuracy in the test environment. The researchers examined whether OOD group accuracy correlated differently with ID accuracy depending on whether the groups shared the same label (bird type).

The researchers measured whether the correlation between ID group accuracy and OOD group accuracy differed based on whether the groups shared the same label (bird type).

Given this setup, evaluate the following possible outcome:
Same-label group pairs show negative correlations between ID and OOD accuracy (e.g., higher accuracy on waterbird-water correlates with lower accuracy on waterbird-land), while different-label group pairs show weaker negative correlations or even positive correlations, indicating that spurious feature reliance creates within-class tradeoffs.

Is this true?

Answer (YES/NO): NO